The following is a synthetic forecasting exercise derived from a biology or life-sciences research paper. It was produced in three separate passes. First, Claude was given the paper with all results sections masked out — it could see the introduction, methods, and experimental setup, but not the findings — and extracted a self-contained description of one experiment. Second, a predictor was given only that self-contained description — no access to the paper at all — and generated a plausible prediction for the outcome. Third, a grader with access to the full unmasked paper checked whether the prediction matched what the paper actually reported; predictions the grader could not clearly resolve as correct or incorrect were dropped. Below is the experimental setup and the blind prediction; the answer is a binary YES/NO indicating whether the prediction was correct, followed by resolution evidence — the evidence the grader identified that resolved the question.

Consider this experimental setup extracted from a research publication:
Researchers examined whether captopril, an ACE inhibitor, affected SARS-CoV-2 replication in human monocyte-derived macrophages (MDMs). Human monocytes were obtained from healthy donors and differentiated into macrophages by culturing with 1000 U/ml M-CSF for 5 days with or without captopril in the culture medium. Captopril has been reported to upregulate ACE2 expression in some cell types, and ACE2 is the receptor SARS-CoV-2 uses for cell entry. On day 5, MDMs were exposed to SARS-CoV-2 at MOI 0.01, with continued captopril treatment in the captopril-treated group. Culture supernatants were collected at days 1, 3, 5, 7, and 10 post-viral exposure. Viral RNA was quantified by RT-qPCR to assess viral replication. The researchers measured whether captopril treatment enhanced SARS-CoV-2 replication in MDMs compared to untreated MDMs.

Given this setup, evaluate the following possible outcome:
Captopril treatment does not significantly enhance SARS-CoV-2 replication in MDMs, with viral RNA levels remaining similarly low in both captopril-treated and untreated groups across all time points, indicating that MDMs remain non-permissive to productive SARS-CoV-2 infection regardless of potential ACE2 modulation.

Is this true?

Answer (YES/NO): YES